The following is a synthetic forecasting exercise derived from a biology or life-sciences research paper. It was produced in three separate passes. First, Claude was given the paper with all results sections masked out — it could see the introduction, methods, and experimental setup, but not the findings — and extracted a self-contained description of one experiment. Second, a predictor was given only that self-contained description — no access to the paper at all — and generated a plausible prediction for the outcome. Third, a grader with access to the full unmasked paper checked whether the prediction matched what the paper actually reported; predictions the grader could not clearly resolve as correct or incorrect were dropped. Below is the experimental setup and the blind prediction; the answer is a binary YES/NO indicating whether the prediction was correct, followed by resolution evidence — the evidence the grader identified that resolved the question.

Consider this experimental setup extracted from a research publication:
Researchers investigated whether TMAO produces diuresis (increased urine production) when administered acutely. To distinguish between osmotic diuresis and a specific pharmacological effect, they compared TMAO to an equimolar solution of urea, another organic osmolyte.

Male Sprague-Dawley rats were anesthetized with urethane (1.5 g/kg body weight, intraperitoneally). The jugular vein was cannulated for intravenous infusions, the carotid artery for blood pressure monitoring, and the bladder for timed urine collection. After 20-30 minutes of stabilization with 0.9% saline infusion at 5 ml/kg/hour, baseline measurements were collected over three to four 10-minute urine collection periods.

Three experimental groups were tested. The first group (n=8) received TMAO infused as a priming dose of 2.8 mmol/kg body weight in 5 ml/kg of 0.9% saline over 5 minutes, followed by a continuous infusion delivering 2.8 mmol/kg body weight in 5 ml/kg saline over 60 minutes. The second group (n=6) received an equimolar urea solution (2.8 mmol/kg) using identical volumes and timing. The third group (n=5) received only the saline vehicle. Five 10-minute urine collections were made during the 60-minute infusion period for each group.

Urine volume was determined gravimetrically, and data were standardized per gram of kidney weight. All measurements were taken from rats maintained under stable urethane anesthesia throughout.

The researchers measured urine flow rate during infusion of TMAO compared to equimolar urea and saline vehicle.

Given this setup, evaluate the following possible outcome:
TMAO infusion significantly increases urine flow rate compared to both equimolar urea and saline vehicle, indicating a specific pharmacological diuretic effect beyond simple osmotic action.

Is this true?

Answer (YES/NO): NO